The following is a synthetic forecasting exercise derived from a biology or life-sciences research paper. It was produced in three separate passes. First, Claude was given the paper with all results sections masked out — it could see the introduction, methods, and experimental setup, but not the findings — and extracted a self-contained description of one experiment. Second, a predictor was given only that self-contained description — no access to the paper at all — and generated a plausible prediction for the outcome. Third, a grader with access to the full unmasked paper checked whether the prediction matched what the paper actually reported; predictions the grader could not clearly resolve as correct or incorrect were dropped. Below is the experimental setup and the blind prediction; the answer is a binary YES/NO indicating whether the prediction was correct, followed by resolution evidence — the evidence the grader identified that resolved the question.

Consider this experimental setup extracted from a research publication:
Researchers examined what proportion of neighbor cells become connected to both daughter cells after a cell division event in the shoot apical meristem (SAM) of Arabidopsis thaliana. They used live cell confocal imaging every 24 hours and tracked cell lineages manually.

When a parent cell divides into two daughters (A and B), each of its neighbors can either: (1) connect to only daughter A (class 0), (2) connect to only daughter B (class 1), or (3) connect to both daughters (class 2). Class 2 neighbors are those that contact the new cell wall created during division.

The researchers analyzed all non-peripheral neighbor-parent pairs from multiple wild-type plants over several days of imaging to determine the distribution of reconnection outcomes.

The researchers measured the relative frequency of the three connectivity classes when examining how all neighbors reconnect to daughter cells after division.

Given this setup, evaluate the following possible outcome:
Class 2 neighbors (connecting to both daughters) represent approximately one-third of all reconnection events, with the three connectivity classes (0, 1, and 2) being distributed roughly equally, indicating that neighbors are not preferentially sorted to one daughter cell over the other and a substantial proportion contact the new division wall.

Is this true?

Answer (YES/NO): YES